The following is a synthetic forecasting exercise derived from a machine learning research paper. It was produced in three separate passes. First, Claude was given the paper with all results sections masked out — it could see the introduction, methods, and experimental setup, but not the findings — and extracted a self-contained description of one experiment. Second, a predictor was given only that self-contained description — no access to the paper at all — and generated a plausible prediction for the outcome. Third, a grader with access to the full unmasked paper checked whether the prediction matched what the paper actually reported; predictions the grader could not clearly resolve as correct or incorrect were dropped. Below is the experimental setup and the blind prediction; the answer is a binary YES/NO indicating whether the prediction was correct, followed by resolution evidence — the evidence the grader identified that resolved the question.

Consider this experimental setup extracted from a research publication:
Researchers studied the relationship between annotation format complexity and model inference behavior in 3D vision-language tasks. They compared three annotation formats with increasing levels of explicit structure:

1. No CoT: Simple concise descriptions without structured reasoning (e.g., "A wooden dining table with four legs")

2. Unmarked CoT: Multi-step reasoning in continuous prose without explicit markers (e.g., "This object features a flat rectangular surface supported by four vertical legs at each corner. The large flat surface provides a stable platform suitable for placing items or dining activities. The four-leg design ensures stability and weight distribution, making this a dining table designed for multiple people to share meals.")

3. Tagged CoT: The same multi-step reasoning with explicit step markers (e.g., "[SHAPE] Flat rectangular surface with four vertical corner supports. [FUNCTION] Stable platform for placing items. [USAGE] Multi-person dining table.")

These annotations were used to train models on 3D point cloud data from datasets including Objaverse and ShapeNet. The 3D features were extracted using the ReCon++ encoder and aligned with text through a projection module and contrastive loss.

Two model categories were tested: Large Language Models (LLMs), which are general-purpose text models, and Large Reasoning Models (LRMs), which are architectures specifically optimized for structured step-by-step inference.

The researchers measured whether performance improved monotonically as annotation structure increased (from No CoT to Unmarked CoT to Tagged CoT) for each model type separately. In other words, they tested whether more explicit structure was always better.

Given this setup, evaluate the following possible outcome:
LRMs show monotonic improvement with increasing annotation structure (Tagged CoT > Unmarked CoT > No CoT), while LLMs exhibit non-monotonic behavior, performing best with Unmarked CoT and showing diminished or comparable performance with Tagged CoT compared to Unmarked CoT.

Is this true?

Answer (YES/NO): NO